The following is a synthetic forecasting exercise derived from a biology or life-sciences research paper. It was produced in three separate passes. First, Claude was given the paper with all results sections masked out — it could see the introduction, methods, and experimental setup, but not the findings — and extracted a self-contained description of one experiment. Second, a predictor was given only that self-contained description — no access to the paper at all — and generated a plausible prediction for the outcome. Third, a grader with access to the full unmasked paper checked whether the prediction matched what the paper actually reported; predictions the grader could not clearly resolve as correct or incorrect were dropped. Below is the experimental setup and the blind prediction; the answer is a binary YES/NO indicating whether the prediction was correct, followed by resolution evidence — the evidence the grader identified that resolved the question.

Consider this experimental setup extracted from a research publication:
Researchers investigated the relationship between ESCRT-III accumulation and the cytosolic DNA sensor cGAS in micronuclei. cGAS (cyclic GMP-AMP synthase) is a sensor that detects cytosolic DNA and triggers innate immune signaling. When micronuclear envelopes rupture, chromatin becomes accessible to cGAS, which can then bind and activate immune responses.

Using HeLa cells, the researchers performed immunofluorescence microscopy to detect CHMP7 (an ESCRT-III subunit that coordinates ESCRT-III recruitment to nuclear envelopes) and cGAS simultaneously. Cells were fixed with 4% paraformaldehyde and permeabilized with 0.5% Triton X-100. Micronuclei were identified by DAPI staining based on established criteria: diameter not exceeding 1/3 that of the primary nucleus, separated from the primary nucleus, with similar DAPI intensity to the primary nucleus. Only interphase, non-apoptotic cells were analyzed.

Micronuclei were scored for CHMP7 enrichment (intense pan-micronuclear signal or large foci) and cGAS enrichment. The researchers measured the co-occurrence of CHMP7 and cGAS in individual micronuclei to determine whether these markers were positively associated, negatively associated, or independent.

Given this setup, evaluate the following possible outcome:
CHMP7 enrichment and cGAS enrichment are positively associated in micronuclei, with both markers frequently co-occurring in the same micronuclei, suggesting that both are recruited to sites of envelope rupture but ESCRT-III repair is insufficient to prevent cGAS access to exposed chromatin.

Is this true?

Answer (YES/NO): YES